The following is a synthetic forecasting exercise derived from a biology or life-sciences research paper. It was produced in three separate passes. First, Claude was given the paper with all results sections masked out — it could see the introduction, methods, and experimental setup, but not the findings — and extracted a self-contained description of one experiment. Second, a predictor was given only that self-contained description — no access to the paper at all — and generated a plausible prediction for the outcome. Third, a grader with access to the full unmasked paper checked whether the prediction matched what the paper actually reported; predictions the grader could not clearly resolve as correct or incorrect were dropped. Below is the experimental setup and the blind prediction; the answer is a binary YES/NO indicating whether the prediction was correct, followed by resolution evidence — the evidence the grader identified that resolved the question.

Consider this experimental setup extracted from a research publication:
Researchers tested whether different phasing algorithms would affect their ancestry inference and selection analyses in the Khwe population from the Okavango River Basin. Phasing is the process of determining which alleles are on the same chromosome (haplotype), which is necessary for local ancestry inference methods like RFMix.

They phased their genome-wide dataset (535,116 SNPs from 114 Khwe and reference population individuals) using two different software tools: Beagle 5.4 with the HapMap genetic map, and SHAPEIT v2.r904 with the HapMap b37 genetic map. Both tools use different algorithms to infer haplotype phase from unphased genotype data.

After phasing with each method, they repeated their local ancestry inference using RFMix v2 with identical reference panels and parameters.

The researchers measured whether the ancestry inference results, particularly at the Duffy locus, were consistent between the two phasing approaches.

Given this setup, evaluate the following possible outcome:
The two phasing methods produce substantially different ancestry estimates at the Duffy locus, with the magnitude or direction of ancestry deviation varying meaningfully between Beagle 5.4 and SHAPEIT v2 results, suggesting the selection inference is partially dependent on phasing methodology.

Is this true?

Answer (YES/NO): NO